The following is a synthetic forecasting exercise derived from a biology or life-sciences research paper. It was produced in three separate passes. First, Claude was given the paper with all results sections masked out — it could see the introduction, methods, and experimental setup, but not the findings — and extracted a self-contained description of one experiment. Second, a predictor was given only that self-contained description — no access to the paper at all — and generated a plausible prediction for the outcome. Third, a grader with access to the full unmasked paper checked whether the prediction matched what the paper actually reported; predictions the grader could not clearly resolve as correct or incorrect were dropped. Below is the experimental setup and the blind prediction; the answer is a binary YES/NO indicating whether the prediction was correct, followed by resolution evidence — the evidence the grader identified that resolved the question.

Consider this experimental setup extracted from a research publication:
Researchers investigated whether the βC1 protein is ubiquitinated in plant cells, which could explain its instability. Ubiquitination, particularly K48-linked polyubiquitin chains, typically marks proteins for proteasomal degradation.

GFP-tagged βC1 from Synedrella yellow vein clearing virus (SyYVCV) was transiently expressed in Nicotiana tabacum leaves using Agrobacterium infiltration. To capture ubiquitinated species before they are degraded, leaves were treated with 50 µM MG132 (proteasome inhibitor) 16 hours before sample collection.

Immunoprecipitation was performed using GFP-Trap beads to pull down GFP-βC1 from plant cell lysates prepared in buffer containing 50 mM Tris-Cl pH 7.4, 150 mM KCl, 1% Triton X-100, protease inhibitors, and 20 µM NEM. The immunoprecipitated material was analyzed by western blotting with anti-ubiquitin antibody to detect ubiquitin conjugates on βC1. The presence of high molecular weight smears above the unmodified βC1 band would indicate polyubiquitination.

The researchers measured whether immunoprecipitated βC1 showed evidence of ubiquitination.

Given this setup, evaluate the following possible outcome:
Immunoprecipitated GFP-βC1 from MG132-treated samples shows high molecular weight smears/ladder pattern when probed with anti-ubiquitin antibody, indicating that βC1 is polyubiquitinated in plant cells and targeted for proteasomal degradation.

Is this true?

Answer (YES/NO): YES